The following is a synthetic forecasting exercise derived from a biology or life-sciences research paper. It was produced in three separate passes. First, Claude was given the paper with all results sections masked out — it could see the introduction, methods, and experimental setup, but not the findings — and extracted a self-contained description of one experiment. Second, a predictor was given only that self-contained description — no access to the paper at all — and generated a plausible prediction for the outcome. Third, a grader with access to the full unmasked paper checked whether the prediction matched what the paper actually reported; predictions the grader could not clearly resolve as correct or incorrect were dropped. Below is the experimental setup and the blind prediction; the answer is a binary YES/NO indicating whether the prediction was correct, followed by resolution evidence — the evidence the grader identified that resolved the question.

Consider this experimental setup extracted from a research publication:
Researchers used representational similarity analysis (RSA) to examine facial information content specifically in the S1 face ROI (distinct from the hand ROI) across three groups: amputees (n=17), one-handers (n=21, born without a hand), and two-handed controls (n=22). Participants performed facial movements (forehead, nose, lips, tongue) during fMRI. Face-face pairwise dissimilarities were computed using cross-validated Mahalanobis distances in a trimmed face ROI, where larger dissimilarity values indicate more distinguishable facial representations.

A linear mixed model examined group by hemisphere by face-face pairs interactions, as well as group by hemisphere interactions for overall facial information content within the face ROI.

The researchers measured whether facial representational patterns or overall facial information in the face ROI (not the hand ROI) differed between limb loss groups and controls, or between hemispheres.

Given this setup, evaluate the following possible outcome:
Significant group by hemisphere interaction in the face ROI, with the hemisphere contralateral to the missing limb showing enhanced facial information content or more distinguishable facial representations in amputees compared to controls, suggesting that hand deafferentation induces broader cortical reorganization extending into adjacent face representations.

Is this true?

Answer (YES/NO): NO